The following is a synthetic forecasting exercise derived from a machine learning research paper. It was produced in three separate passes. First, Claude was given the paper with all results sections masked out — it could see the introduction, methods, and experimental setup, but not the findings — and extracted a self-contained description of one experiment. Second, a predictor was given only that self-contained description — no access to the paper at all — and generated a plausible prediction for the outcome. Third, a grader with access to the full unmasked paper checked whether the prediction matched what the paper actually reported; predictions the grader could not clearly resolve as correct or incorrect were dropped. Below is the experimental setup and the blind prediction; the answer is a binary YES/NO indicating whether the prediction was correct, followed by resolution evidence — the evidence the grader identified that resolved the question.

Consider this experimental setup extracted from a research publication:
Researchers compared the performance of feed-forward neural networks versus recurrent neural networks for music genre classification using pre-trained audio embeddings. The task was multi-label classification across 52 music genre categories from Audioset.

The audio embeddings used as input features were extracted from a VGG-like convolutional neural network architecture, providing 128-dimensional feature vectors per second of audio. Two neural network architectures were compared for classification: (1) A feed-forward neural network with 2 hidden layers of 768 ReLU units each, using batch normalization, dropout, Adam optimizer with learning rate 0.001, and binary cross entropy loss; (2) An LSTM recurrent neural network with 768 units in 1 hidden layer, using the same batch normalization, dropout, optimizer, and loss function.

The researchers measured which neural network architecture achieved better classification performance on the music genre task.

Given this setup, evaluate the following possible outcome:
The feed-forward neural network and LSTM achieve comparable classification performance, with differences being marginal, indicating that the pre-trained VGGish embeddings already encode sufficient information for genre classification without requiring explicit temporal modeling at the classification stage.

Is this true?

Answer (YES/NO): NO